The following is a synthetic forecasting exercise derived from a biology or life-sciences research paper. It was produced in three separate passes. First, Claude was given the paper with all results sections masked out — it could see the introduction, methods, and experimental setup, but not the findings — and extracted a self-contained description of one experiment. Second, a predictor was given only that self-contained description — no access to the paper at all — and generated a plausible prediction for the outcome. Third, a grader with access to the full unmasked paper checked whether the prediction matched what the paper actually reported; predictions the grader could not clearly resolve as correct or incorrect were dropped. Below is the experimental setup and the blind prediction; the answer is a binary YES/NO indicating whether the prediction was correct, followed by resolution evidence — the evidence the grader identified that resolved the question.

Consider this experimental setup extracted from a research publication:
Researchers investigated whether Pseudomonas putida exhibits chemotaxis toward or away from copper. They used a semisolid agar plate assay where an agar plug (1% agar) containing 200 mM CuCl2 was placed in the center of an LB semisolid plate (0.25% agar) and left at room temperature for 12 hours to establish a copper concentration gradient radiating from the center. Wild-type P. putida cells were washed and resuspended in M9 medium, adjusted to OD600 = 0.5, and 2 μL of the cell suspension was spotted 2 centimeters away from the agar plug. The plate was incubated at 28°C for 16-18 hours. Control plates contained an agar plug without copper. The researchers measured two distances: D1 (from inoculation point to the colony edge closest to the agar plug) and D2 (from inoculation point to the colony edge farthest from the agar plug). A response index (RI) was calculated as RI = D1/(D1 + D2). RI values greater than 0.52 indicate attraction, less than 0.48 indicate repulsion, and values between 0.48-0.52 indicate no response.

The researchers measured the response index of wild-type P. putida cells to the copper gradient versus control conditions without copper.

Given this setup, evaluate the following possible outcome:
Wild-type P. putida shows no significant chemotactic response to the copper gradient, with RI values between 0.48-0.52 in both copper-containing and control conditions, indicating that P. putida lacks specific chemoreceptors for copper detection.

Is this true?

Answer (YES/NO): NO